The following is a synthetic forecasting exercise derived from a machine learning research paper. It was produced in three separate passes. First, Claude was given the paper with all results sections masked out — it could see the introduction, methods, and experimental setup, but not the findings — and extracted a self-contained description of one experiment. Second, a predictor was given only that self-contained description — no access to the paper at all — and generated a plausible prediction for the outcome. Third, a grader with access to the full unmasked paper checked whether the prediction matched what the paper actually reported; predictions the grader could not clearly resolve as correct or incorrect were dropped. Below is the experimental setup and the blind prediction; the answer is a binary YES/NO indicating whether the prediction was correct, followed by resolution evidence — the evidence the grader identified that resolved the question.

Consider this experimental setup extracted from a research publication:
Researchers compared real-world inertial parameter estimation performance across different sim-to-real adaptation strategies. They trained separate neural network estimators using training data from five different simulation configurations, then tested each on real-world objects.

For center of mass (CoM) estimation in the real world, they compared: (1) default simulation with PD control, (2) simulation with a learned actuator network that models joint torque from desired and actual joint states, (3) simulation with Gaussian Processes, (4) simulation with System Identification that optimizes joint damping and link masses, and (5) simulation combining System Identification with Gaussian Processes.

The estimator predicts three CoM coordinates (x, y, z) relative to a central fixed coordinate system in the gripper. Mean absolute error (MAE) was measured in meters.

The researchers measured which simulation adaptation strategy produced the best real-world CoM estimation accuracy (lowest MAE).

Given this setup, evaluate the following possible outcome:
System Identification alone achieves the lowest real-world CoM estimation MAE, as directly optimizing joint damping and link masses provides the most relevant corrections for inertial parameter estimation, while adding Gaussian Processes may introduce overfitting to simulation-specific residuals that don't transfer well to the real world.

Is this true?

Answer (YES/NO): NO